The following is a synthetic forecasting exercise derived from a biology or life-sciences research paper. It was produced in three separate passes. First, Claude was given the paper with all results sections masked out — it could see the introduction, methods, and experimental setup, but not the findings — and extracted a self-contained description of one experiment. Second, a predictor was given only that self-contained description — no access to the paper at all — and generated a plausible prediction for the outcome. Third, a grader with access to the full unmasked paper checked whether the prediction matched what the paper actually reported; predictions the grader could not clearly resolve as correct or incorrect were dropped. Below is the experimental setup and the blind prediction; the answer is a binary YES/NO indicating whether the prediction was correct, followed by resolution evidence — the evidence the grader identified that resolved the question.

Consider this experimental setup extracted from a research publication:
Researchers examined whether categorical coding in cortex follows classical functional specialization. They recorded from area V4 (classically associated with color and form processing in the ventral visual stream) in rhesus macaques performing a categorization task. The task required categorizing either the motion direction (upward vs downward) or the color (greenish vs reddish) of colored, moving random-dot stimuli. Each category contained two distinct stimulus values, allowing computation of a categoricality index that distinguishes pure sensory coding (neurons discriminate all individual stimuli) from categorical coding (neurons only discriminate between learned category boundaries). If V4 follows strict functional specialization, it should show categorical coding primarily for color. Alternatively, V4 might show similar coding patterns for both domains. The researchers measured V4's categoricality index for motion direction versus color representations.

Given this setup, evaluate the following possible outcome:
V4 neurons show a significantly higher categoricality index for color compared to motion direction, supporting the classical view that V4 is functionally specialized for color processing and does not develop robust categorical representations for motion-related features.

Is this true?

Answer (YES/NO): NO